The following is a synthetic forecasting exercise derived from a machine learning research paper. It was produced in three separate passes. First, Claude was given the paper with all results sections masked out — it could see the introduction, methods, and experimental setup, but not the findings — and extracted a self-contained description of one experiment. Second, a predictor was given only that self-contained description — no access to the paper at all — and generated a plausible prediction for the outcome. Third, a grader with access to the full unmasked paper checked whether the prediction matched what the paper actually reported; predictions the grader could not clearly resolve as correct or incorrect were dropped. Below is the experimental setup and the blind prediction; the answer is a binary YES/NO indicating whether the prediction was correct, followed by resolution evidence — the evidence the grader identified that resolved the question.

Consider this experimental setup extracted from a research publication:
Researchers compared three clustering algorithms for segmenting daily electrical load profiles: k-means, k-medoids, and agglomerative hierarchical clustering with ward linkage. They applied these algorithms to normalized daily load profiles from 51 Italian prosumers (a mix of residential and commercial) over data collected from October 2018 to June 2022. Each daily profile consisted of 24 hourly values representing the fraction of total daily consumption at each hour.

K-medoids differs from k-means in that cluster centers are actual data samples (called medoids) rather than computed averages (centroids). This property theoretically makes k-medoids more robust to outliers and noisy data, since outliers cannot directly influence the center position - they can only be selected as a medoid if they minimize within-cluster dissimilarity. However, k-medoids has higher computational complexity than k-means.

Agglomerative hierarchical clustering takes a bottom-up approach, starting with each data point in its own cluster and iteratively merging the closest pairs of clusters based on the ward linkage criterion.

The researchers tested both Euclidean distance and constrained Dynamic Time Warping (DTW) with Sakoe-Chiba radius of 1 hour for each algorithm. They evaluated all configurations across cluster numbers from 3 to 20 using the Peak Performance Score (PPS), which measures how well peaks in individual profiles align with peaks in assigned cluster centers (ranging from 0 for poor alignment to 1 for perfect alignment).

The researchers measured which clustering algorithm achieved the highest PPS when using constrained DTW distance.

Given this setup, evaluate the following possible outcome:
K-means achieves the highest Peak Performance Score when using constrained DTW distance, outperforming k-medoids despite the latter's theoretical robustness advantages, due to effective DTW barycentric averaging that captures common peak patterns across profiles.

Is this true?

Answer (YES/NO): YES